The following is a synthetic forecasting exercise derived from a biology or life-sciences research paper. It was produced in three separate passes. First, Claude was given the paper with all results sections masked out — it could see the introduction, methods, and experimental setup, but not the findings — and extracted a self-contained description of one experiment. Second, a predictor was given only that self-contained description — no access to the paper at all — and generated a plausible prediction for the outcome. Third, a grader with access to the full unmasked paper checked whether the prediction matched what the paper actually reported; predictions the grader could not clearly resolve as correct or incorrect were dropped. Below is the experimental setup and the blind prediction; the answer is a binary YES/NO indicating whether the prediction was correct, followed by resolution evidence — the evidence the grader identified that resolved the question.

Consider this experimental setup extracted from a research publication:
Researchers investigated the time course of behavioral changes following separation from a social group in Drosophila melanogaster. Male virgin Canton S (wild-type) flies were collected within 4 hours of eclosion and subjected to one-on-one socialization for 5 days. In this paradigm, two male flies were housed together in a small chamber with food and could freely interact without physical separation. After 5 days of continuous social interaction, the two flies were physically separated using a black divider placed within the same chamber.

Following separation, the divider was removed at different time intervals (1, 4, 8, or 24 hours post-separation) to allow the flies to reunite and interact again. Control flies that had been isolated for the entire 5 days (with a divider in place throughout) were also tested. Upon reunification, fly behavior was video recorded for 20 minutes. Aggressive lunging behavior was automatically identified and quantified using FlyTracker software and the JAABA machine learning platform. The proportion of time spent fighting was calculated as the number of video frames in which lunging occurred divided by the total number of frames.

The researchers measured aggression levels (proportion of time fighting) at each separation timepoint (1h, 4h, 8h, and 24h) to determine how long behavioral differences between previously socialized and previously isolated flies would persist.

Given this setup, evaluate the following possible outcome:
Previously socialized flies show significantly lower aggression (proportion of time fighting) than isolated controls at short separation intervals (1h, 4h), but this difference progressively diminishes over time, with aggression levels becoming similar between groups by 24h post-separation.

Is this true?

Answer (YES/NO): NO